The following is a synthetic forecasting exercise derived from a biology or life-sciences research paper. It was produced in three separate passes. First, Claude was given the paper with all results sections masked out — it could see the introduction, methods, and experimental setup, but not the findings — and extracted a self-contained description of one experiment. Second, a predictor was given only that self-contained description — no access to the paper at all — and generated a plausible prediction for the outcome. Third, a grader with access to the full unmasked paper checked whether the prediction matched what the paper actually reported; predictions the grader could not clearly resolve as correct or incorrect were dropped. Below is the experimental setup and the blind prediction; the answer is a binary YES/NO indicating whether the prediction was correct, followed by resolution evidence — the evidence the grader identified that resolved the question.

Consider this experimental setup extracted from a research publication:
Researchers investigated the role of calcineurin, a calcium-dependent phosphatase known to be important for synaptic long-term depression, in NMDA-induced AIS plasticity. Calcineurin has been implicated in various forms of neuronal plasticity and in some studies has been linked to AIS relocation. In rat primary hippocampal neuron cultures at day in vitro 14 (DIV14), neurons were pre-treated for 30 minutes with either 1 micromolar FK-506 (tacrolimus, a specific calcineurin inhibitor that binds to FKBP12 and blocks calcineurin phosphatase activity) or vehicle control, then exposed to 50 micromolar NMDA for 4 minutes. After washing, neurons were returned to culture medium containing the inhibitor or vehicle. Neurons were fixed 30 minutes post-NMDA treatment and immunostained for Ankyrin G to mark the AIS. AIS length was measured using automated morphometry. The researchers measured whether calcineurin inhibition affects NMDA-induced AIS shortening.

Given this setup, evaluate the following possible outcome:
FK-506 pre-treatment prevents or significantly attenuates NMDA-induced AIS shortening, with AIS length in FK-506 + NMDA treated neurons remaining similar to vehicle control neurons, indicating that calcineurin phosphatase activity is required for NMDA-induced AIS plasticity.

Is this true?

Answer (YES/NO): YES